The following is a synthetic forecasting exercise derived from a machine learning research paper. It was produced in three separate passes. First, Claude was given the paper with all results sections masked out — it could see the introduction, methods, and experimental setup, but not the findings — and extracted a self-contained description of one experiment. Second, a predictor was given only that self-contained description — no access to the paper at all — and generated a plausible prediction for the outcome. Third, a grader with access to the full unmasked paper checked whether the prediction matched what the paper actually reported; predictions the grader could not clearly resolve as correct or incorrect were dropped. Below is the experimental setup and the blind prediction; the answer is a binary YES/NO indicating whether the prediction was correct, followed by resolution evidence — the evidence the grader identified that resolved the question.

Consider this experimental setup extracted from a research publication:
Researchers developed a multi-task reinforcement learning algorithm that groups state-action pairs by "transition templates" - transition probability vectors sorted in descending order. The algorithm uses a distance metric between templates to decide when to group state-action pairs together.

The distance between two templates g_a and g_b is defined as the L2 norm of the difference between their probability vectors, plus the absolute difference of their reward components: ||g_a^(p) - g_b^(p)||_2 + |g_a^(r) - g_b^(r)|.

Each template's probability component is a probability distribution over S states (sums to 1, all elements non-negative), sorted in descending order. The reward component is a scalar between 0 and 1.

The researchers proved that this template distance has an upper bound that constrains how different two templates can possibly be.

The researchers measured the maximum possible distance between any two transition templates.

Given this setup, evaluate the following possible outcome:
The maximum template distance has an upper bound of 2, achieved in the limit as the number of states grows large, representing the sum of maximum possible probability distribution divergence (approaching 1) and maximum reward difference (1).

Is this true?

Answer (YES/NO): YES